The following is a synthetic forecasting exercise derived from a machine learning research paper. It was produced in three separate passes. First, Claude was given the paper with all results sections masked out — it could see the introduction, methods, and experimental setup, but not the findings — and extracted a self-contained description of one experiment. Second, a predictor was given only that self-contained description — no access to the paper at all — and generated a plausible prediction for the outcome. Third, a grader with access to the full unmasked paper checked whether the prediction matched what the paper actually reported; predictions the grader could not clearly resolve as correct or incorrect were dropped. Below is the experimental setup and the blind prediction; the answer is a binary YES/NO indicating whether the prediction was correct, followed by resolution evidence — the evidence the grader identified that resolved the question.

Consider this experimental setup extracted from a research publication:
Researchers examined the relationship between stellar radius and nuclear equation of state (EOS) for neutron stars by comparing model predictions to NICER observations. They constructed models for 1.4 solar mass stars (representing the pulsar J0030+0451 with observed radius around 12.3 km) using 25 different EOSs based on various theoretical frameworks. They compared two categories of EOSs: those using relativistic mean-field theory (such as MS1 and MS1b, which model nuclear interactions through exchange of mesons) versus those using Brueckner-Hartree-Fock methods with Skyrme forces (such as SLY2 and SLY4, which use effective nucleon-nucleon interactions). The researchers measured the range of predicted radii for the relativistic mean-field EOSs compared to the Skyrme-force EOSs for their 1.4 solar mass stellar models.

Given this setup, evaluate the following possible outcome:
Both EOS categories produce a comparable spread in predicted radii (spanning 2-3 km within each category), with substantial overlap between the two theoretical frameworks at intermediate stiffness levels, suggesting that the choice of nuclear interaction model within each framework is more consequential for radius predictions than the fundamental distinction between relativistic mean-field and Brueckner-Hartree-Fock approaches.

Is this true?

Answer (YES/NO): NO